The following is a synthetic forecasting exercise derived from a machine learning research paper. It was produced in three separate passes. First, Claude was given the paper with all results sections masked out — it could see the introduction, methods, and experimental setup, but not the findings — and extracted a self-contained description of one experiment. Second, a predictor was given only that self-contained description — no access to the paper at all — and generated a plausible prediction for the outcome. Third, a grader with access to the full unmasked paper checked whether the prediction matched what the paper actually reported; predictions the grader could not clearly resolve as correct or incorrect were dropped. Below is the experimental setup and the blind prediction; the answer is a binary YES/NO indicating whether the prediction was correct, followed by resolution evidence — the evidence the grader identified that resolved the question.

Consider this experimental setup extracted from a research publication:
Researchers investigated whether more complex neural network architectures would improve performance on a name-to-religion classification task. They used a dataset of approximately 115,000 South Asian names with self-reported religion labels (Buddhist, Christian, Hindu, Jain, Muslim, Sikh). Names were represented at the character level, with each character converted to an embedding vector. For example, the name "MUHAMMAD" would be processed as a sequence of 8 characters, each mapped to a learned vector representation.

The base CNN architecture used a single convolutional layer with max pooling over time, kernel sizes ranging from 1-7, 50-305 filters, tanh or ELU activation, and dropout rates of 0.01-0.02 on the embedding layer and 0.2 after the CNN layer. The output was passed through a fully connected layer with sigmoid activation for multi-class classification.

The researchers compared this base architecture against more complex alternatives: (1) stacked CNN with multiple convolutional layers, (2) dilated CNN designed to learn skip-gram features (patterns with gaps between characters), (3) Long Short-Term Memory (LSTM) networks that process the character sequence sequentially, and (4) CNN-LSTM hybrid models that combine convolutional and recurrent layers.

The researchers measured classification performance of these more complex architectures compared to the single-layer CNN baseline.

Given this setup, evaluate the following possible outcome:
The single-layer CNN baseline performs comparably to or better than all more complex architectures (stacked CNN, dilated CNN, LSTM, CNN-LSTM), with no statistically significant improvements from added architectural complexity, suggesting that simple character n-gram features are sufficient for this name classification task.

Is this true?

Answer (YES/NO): YES